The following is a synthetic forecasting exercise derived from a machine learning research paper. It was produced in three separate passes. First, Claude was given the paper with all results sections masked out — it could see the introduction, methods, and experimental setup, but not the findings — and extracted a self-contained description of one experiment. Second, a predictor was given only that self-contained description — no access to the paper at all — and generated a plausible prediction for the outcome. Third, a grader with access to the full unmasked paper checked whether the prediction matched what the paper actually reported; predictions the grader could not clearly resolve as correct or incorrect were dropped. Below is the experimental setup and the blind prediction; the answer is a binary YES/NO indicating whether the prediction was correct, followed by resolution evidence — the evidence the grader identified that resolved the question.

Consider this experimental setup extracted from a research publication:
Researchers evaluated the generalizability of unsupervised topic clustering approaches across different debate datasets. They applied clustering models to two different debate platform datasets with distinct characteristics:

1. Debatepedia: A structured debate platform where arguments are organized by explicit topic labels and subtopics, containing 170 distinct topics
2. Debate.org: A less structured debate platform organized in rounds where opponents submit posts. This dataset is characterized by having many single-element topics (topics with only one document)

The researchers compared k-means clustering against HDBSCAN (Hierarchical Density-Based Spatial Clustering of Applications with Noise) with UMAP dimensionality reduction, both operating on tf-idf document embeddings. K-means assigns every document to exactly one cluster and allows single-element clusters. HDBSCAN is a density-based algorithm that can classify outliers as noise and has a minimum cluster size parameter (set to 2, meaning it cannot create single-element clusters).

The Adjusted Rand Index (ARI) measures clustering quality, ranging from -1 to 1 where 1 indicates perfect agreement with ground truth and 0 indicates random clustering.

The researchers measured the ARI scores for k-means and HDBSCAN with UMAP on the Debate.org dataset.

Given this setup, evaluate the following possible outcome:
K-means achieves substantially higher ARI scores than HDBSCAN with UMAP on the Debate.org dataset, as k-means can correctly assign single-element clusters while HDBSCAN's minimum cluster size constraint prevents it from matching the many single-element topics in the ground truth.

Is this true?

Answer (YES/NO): YES